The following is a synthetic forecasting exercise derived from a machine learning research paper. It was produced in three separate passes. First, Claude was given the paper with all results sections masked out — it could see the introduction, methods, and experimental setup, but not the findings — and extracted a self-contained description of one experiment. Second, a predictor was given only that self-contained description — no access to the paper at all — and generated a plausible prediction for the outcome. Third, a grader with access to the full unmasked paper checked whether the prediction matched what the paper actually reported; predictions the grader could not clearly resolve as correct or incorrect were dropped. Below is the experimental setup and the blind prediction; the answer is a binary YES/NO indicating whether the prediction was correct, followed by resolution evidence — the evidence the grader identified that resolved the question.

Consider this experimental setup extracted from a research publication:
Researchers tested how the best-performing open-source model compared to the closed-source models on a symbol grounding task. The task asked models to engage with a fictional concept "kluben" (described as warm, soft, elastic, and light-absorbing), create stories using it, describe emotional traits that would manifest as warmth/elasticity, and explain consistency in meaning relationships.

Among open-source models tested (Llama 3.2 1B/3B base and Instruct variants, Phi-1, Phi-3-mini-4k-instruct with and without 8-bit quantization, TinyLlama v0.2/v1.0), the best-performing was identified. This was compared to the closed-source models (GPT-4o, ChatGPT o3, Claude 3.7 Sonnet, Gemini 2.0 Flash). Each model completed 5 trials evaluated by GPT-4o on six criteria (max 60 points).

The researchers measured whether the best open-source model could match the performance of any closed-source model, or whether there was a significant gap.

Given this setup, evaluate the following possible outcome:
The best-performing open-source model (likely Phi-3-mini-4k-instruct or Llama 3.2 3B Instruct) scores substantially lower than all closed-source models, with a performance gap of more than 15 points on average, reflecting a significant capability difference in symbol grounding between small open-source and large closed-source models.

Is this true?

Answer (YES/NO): NO